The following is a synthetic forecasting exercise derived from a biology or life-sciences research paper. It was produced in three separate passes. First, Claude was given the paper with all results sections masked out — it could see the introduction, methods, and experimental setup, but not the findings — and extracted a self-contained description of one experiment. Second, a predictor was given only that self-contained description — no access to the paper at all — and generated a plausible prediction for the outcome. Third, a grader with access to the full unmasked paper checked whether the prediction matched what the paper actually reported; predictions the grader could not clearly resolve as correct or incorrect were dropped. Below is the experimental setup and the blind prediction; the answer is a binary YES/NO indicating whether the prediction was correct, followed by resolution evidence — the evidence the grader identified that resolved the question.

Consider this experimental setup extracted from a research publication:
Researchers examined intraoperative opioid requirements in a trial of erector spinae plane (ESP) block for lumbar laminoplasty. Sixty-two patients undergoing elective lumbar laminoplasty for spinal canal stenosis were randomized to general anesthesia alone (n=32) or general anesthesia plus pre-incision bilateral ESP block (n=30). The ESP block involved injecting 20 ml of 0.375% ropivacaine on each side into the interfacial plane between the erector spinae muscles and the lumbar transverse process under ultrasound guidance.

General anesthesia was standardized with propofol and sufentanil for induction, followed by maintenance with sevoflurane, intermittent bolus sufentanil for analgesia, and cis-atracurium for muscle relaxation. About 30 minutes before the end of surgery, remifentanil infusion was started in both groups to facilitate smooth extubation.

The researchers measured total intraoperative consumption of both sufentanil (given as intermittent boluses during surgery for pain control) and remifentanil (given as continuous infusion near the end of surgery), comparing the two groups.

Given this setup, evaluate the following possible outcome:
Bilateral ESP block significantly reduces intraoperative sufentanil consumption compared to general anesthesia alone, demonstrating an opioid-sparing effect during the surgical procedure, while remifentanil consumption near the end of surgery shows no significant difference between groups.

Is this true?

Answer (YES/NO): NO